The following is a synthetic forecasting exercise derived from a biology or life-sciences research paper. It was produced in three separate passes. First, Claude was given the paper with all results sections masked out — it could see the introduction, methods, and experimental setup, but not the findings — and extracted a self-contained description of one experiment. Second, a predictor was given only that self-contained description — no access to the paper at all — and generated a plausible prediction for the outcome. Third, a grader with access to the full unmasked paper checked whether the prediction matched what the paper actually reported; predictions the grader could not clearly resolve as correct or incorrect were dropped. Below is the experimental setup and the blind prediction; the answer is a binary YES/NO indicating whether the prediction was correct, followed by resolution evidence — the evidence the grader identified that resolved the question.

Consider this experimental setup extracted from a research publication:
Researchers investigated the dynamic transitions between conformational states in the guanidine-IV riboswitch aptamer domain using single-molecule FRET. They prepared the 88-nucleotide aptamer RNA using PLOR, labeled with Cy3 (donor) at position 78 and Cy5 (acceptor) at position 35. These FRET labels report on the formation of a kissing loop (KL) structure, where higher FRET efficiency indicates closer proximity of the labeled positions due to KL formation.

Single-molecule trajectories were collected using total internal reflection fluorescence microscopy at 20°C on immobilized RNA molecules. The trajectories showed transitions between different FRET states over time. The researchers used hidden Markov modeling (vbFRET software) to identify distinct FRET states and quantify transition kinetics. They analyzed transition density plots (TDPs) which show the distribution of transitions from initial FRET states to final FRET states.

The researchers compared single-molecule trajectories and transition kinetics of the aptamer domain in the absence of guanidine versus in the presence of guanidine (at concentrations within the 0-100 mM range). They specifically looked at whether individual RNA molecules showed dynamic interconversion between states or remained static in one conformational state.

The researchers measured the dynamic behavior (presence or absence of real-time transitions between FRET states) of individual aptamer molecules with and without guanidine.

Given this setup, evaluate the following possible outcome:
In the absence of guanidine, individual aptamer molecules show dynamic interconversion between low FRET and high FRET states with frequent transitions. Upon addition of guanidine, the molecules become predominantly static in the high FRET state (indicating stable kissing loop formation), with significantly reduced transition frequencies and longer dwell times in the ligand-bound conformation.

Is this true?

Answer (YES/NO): NO